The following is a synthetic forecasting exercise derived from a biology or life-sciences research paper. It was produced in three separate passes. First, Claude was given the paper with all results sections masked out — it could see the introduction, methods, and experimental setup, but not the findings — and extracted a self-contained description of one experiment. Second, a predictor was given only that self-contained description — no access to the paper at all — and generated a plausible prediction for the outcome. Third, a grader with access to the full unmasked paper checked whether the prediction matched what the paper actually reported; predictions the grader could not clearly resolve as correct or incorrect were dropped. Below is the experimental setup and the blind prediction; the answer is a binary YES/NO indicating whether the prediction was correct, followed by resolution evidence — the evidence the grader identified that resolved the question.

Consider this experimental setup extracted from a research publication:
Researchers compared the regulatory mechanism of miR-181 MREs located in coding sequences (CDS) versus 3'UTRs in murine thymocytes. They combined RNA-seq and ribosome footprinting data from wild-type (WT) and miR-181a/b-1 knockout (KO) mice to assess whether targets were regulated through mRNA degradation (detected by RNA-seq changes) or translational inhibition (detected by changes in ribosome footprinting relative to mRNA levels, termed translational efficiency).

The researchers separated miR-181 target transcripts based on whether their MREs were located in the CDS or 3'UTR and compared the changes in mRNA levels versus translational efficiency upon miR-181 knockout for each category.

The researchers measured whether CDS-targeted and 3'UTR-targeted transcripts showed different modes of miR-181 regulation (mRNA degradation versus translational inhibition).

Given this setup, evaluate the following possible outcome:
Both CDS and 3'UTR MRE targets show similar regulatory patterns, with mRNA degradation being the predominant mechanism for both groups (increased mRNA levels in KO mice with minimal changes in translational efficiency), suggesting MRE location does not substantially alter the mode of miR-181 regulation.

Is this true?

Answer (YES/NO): NO